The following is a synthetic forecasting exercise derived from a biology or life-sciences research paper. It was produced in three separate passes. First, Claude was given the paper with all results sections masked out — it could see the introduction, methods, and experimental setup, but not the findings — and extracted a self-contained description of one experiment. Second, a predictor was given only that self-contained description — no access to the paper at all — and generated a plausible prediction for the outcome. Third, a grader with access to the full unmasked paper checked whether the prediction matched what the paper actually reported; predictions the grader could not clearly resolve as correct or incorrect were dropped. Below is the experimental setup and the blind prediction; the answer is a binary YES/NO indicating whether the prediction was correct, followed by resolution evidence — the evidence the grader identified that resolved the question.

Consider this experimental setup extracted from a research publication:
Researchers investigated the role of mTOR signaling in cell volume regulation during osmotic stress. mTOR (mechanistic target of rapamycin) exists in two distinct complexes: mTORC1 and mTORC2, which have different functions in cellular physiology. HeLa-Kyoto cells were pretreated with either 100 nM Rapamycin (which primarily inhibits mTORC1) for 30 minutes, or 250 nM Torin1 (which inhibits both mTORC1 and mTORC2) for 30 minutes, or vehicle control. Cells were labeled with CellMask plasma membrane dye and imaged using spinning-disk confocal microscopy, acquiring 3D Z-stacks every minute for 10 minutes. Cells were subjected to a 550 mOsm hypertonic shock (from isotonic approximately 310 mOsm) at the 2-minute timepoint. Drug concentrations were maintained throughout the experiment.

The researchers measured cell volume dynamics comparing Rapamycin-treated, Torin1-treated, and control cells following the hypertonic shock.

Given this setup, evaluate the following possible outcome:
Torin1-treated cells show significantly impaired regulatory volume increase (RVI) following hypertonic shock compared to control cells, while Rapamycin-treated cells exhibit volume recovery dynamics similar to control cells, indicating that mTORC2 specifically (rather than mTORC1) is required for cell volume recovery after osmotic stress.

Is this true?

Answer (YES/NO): NO